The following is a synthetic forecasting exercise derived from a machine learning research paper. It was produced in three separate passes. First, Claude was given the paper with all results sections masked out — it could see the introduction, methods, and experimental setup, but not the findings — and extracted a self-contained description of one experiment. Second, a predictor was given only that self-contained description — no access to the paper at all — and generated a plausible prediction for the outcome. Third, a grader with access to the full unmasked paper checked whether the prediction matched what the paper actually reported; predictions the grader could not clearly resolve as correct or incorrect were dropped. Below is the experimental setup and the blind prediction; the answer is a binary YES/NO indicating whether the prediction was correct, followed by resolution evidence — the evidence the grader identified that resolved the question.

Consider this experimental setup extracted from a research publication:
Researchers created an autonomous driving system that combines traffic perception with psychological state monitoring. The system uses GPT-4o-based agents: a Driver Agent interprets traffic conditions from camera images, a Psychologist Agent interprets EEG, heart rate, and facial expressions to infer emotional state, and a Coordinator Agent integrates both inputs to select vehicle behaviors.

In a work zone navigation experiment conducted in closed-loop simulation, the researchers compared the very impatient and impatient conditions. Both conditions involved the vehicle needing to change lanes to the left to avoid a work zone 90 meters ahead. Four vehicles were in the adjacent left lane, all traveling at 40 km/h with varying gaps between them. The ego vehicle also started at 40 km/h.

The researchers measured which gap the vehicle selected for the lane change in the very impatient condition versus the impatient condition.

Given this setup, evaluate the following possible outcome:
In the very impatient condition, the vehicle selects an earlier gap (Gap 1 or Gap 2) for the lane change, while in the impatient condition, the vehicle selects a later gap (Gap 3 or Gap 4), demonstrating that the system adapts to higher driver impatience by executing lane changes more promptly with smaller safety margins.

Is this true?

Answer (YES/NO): NO